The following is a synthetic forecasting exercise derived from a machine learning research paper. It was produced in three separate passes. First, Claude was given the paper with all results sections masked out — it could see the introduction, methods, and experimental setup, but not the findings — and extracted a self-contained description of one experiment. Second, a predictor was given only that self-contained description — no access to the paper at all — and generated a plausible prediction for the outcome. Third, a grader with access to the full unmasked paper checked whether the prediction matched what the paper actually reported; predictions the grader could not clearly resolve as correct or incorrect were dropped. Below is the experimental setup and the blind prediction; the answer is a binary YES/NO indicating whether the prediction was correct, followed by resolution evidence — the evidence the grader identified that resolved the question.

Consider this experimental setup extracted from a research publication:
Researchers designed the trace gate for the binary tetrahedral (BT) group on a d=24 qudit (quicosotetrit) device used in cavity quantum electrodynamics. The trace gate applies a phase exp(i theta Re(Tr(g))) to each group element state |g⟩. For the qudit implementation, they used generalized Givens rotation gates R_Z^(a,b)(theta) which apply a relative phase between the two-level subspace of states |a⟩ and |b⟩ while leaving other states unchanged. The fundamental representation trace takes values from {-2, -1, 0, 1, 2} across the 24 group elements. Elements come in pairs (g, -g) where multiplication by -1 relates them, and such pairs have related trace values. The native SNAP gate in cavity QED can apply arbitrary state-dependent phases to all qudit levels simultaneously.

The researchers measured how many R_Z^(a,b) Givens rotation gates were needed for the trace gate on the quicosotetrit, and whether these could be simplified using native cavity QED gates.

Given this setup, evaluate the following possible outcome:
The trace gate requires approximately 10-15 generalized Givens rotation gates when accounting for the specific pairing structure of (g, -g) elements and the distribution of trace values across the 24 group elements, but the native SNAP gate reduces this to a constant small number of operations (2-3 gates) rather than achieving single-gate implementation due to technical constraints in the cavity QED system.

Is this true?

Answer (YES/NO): NO